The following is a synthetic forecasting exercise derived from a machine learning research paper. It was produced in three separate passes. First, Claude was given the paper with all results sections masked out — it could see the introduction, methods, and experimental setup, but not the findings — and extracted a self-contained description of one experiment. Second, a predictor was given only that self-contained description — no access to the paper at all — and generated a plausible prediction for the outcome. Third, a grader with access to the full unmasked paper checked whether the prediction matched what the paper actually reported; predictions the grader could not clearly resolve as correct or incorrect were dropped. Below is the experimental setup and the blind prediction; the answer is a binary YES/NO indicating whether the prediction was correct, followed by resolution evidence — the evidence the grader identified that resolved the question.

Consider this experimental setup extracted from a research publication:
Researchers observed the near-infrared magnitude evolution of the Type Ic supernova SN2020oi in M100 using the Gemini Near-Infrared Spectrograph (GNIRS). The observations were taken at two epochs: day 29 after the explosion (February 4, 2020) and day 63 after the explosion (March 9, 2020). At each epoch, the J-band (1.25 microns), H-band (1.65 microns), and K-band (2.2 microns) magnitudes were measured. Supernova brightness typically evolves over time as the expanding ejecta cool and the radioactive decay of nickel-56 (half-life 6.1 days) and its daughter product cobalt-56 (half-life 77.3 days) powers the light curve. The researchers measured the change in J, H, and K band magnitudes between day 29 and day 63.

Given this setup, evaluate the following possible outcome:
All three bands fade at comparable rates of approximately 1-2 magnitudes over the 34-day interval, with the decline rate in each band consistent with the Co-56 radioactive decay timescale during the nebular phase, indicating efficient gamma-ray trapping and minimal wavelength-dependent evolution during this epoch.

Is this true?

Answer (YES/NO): NO